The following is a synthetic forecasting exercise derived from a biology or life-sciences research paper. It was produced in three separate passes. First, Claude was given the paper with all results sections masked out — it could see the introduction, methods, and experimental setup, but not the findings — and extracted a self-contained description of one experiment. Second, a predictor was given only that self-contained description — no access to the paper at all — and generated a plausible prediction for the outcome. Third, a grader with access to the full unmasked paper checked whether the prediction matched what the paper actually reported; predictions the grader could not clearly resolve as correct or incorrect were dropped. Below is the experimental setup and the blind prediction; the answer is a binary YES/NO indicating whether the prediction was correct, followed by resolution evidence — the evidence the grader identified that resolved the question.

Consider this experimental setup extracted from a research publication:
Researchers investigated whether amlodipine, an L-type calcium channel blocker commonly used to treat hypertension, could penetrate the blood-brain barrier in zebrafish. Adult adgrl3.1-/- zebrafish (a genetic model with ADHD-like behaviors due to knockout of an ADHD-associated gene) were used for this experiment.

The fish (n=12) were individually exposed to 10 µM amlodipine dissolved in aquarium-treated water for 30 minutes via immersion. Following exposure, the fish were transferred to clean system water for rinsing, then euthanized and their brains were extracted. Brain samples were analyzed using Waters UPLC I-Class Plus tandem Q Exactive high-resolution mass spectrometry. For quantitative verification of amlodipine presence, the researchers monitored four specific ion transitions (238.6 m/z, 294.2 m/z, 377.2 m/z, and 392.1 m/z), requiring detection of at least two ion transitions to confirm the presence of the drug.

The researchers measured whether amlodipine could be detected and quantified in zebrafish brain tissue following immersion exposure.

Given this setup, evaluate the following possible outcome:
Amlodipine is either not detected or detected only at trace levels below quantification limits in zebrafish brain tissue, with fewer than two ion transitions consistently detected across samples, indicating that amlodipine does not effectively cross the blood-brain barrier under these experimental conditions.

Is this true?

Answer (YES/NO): NO